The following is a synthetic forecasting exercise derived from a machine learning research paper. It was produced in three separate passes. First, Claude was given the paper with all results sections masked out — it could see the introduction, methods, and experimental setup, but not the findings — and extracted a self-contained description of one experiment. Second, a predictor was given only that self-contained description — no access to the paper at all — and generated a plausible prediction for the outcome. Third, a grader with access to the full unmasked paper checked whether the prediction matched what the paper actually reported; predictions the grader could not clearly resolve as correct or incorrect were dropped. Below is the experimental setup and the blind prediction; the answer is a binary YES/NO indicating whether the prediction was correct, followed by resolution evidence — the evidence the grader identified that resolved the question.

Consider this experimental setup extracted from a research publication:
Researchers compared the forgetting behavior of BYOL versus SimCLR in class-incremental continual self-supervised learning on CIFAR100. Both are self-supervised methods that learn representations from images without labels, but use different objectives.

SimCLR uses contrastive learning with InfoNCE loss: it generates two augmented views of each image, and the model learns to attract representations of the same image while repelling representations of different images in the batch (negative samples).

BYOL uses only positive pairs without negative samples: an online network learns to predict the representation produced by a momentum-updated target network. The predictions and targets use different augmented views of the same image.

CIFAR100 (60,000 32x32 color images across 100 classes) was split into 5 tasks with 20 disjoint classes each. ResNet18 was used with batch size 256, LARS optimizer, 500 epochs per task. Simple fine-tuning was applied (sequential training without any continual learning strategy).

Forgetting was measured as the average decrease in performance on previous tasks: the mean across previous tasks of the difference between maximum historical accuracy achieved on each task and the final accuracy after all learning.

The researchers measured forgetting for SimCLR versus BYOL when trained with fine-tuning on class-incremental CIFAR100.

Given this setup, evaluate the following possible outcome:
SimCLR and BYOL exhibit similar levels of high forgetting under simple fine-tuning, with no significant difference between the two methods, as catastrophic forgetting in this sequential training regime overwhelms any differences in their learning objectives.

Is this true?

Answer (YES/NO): NO